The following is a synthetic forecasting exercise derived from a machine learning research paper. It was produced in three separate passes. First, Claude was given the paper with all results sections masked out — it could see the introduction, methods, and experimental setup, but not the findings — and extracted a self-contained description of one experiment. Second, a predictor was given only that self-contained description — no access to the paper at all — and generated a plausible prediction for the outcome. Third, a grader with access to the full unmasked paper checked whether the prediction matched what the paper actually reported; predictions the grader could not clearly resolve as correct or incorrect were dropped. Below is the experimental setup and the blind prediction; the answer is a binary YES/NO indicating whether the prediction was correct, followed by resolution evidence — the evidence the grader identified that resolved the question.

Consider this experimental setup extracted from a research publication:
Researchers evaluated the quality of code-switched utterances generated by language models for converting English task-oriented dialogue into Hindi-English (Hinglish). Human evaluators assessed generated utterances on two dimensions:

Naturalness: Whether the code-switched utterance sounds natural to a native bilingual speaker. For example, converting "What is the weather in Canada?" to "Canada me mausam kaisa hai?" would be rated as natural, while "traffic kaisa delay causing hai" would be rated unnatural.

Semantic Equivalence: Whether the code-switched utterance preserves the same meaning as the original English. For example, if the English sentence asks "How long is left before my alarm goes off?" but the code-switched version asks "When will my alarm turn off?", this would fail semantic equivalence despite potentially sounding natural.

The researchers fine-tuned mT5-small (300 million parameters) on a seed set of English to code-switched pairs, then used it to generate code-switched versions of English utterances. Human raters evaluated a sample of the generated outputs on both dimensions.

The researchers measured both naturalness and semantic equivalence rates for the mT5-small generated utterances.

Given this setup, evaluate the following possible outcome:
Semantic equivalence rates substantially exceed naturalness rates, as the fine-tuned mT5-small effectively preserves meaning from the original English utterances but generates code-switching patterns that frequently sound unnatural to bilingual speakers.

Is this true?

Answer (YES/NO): NO